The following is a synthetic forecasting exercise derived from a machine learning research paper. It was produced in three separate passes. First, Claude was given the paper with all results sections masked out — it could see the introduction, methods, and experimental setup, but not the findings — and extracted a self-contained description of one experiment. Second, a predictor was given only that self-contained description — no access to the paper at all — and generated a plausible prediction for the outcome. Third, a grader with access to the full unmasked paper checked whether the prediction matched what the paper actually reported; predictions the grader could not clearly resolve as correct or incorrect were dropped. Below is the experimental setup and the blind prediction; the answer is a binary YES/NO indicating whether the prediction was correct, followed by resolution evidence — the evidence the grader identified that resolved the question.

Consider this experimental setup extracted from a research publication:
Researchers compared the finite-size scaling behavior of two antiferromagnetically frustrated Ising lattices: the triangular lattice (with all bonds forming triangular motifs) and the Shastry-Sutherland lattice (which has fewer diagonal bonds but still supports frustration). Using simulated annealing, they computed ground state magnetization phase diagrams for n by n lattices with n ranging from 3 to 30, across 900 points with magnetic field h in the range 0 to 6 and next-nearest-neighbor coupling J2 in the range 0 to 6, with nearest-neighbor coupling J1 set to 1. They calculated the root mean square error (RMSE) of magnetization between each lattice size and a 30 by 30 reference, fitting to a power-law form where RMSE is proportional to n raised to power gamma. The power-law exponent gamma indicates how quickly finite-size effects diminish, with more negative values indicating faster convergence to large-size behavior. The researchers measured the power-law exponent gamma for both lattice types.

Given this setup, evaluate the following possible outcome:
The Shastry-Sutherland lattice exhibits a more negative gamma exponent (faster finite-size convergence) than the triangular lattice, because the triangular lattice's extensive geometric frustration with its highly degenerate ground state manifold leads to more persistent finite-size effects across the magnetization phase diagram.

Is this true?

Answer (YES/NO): YES